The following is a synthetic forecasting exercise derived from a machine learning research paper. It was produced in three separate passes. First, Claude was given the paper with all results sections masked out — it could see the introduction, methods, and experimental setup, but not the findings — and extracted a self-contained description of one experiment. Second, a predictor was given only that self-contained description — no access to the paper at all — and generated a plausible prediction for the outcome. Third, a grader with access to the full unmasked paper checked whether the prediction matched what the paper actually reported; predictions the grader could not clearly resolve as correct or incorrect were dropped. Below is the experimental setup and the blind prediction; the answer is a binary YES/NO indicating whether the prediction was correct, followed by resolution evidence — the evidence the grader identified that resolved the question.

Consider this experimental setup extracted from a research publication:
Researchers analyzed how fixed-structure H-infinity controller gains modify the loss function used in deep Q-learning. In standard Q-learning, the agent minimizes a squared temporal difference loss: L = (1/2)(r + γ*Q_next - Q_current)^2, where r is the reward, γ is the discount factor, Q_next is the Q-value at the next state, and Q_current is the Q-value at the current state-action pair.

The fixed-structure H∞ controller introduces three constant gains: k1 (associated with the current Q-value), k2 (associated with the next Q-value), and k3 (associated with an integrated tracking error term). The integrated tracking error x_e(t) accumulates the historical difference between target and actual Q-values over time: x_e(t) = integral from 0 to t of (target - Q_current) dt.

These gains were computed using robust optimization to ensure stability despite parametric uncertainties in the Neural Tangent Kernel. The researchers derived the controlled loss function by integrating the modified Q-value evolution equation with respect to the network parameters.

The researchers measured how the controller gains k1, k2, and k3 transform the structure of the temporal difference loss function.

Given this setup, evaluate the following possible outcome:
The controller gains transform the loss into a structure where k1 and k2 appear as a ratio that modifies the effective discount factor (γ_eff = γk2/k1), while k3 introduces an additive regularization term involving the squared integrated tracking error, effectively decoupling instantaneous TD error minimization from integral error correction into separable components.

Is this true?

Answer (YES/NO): NO